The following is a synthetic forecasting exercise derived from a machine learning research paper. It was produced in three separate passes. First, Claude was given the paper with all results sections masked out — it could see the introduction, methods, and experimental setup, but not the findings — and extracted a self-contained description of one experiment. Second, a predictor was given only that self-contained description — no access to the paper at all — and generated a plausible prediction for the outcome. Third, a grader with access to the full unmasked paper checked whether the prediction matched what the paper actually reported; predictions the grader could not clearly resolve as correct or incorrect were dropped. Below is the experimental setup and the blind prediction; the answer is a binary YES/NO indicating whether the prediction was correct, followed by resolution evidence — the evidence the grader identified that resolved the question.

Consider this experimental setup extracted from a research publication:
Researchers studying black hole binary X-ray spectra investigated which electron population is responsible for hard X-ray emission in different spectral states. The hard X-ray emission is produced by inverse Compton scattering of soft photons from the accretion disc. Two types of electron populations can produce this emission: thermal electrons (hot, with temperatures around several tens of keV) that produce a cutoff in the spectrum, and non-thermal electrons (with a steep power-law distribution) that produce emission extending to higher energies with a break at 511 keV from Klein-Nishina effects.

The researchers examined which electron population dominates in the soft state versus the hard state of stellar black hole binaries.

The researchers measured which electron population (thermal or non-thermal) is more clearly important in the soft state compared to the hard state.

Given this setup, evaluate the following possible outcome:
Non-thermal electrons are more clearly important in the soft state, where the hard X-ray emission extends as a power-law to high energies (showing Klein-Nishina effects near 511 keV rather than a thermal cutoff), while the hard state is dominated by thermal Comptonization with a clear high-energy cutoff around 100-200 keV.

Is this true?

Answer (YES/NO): YES